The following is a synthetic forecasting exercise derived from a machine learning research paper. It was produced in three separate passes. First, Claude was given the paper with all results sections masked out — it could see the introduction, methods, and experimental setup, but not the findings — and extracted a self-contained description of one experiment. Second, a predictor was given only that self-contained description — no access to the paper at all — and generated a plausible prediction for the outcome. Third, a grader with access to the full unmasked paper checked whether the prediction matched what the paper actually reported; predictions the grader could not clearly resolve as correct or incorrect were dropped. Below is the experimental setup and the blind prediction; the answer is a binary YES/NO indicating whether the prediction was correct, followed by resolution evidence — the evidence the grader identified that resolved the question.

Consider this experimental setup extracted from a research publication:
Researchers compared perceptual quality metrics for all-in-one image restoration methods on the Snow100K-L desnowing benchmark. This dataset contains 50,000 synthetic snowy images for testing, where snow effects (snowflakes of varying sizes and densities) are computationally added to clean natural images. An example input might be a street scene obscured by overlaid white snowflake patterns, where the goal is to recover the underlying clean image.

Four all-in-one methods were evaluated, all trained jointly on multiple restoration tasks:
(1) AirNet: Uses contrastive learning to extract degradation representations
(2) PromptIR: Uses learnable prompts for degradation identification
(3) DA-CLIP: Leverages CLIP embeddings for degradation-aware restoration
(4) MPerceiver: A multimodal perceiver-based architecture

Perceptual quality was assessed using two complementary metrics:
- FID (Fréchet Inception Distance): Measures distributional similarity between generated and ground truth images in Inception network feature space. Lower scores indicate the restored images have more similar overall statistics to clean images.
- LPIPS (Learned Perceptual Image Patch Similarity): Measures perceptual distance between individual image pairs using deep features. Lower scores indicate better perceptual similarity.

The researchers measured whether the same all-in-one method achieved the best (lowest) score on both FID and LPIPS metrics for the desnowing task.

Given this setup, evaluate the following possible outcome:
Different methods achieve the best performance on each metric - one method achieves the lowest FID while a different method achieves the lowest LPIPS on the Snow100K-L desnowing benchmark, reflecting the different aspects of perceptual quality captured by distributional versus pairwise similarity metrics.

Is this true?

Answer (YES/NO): NO